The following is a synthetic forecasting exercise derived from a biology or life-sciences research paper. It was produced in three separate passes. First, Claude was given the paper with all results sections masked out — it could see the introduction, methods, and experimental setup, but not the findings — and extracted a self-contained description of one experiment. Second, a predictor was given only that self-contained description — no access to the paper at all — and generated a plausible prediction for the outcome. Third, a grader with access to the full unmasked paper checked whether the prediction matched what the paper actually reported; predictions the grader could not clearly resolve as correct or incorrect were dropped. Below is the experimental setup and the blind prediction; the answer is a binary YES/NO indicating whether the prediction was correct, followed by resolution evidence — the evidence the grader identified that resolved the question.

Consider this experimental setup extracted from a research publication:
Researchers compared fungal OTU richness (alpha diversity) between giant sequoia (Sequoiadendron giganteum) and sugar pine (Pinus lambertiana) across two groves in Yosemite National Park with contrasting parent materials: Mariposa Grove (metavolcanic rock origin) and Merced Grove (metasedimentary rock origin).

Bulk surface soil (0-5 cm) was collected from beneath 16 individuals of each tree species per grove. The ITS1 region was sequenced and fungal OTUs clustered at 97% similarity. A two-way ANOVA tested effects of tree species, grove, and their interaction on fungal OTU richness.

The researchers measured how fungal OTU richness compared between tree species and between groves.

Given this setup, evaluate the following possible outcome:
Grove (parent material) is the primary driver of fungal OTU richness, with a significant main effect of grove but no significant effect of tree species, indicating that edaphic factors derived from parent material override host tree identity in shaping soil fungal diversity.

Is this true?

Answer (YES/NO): NO